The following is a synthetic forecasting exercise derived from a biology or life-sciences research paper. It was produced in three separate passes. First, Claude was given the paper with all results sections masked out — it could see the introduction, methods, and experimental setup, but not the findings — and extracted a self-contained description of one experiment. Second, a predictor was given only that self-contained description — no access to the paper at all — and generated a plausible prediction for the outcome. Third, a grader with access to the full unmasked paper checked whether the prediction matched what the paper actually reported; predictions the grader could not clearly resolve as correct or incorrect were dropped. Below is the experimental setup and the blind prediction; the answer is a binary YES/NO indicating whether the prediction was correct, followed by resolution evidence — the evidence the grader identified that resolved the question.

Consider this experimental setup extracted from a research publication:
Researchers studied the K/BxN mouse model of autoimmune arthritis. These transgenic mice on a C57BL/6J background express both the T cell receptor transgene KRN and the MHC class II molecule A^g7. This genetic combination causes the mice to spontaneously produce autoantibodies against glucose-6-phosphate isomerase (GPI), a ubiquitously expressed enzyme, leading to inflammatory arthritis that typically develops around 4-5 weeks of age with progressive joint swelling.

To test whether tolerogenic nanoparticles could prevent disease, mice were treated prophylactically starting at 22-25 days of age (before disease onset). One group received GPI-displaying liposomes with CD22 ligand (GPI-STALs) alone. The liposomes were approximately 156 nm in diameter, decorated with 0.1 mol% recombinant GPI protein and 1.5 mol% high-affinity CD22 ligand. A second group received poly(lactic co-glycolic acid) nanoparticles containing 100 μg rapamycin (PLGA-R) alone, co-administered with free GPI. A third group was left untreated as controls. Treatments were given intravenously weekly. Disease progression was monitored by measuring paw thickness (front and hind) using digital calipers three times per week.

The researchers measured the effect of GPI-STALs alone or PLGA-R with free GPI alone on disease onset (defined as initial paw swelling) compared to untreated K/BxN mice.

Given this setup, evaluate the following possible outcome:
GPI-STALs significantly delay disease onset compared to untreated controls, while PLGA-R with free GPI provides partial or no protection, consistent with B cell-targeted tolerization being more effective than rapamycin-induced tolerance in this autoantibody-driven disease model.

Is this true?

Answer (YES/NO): NO